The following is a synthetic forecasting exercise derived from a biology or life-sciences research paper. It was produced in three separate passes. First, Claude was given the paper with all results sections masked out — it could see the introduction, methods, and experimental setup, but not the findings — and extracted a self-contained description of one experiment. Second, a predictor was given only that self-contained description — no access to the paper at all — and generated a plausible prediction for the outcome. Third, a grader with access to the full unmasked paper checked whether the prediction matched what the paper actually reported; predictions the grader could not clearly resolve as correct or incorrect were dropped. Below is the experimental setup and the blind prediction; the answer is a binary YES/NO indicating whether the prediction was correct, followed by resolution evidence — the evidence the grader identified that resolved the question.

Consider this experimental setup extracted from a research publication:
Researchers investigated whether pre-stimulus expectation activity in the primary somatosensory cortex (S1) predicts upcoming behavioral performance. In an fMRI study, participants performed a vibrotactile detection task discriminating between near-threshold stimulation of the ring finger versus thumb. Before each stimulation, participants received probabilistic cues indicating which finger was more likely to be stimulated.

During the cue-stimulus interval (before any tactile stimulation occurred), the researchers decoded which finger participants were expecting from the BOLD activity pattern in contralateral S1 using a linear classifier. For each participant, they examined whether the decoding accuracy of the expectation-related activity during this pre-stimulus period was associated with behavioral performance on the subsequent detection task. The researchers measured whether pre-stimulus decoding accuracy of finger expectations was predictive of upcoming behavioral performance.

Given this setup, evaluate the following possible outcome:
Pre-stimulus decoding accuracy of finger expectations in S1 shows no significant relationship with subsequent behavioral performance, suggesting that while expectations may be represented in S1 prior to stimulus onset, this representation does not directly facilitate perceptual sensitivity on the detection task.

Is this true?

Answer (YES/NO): NO